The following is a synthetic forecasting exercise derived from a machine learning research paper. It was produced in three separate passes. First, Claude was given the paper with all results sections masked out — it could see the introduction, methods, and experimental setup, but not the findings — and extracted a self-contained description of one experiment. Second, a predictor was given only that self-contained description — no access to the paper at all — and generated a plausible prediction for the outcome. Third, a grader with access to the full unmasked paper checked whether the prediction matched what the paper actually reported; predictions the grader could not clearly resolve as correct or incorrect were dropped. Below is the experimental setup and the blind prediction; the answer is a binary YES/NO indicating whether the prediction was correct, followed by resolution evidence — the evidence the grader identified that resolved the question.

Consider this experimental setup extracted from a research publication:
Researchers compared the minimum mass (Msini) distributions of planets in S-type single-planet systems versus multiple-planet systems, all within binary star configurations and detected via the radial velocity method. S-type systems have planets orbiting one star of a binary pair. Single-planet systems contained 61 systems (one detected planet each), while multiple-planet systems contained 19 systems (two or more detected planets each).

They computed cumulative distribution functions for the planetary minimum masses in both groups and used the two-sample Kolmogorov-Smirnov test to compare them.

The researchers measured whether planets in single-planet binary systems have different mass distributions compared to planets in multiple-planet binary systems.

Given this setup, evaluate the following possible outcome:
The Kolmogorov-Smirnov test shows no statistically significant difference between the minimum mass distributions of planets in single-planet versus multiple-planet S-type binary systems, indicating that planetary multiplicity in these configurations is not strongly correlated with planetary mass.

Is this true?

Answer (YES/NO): YES